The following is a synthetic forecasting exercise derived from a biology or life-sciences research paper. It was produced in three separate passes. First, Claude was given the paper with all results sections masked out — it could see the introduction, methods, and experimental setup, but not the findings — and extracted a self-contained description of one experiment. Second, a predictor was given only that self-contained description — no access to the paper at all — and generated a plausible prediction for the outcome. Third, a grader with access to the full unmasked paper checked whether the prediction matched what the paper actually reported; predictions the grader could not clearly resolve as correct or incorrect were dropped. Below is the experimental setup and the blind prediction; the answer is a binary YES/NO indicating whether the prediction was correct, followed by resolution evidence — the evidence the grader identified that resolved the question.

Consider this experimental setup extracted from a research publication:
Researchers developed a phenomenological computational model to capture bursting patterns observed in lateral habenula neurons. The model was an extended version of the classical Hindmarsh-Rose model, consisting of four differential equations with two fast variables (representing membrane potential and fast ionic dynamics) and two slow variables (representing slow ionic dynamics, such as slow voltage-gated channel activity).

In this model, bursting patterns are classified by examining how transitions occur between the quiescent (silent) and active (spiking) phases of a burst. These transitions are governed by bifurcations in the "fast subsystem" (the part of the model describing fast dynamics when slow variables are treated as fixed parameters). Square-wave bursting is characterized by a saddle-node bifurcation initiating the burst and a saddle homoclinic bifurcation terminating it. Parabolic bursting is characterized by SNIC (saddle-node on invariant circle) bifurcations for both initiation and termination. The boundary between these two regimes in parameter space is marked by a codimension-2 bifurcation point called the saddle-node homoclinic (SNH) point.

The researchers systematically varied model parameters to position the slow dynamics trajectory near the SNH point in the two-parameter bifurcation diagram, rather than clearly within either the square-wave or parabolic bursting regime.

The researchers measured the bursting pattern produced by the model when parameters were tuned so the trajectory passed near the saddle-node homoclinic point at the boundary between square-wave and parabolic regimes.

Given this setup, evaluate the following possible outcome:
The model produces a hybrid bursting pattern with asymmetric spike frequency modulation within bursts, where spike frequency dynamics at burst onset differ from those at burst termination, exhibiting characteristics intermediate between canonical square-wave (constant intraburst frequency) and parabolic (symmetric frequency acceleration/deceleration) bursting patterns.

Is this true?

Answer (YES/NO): YES